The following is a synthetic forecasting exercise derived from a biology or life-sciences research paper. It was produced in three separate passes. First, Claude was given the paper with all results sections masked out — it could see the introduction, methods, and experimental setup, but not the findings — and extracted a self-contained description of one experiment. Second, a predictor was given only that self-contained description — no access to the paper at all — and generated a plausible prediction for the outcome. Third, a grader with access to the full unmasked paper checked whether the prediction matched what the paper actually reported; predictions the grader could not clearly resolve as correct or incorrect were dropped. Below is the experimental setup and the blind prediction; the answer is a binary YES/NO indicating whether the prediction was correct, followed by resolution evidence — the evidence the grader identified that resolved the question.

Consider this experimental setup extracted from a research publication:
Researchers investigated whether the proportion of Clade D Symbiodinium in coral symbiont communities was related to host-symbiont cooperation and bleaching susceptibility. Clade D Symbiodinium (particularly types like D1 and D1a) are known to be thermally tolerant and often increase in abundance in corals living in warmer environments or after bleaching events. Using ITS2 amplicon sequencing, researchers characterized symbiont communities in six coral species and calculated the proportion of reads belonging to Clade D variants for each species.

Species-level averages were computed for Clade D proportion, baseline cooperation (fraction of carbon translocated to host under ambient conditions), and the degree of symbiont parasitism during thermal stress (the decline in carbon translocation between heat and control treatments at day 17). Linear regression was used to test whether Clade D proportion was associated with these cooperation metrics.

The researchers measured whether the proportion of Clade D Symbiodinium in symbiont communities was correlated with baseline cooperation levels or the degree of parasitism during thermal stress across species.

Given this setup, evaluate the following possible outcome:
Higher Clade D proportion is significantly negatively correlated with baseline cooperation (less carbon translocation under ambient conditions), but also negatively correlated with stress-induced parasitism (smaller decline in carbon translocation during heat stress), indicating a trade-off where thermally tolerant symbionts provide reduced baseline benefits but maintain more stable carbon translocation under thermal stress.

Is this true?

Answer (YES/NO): NO